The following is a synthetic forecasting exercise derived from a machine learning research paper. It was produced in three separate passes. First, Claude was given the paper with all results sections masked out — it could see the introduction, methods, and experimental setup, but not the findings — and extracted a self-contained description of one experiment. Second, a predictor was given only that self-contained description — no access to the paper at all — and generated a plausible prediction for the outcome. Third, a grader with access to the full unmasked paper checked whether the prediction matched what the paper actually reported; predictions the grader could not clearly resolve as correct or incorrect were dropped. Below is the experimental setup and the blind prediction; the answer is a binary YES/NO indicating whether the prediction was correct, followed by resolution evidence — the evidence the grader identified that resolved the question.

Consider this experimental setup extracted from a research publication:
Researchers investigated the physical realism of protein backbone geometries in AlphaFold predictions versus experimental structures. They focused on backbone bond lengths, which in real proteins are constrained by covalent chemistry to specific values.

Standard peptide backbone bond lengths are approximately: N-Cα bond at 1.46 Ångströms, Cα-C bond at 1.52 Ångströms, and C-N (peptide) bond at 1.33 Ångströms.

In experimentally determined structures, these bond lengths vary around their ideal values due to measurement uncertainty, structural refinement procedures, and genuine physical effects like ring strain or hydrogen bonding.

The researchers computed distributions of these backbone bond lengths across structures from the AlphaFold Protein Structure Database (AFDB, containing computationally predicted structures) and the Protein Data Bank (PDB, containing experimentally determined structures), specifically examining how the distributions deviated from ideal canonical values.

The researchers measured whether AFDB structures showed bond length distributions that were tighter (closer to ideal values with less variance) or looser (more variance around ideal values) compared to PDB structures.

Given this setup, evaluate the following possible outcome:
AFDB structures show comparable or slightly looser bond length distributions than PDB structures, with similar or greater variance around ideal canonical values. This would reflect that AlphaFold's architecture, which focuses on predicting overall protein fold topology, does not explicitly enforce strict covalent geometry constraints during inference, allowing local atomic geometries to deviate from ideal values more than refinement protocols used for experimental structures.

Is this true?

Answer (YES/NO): NO